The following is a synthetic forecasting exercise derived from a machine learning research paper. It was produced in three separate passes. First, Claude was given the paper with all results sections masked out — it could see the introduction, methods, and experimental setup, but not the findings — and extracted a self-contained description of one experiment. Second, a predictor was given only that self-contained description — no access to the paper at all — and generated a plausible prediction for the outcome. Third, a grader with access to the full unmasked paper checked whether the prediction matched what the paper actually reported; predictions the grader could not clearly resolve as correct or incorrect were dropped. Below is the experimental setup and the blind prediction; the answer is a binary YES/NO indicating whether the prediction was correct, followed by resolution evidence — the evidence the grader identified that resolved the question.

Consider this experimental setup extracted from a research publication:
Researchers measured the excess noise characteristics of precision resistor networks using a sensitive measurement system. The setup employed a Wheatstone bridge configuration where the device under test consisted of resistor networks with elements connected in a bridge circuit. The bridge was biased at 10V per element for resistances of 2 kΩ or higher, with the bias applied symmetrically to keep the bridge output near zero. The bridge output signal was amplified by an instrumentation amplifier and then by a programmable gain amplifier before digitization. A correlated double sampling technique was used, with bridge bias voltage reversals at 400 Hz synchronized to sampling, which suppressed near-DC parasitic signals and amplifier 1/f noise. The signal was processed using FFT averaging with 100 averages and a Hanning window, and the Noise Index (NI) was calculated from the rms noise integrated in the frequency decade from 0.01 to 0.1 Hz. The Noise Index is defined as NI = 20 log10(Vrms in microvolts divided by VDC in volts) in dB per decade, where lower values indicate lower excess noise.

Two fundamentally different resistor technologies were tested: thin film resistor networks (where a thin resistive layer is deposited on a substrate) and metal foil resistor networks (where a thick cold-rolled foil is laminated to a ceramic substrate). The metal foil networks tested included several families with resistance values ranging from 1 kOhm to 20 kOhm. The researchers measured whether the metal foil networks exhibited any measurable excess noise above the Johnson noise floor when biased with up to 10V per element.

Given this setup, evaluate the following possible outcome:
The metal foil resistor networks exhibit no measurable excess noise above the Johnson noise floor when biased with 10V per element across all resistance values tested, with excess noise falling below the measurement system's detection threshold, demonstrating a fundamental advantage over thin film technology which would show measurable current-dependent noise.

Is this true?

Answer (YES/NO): YES